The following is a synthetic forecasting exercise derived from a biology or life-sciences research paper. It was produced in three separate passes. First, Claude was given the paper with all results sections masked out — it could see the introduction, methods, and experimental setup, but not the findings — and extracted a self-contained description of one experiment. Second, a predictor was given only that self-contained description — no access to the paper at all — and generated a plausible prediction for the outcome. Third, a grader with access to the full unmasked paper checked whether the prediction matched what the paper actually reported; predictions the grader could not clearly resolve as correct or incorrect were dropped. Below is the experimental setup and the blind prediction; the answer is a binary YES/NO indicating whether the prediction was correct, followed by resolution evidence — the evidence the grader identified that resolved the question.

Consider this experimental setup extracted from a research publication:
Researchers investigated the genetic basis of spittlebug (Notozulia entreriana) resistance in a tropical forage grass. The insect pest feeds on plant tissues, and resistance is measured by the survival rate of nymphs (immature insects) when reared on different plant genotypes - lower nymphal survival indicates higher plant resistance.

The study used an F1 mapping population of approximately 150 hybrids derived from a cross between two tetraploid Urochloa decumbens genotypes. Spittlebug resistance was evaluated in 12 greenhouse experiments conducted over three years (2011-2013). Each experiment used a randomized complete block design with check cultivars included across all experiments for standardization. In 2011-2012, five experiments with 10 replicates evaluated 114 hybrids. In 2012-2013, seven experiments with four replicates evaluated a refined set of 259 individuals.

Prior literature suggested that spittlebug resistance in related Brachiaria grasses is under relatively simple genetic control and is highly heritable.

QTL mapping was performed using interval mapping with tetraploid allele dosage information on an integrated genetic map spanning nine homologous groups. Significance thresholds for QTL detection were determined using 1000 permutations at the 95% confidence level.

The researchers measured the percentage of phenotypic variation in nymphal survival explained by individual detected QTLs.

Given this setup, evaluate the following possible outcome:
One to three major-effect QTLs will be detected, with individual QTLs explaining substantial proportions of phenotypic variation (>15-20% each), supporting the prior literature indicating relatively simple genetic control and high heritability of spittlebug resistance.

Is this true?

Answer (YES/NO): NO